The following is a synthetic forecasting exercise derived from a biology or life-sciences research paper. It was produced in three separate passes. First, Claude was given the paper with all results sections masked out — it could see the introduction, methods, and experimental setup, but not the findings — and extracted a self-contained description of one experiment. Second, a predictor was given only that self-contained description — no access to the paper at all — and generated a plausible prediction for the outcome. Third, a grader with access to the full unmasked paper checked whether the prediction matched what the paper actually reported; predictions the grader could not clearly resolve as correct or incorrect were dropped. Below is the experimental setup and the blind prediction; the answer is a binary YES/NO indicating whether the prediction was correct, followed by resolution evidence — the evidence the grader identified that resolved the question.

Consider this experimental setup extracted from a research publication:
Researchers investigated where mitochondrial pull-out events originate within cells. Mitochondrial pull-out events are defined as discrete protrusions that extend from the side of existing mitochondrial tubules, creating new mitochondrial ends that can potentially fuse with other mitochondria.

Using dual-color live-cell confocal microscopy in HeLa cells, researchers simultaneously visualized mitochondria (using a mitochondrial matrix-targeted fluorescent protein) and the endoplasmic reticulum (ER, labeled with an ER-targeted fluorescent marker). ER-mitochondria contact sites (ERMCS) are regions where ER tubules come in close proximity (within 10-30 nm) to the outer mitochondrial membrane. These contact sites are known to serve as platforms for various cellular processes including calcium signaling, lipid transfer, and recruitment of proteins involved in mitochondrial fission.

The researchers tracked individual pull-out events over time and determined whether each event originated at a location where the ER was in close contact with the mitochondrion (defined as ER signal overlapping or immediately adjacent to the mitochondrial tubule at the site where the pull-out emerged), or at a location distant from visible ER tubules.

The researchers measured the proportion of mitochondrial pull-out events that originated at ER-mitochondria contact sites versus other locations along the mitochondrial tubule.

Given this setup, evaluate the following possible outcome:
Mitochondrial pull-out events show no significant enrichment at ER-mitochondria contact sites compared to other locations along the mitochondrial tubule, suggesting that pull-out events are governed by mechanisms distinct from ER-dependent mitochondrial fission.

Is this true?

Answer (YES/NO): NO